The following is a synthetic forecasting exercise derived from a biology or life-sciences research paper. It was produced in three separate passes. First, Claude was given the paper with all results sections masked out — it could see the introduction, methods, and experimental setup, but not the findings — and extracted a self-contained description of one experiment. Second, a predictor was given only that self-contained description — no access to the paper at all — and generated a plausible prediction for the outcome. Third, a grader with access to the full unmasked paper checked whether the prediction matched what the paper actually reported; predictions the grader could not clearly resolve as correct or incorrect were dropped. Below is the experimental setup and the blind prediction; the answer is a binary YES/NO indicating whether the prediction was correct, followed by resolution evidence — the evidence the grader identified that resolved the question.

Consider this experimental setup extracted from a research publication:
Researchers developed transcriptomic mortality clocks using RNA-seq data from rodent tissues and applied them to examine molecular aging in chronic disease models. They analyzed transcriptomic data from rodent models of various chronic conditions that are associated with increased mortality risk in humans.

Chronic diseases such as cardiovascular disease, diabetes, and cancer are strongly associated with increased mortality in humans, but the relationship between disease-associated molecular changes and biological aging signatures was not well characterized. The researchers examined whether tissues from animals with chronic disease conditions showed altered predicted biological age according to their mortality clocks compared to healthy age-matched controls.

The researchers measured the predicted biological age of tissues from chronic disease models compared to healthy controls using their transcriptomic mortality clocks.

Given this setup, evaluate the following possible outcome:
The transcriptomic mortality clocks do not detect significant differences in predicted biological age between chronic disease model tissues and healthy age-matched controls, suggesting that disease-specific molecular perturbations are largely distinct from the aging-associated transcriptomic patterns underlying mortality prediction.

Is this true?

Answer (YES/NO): NO